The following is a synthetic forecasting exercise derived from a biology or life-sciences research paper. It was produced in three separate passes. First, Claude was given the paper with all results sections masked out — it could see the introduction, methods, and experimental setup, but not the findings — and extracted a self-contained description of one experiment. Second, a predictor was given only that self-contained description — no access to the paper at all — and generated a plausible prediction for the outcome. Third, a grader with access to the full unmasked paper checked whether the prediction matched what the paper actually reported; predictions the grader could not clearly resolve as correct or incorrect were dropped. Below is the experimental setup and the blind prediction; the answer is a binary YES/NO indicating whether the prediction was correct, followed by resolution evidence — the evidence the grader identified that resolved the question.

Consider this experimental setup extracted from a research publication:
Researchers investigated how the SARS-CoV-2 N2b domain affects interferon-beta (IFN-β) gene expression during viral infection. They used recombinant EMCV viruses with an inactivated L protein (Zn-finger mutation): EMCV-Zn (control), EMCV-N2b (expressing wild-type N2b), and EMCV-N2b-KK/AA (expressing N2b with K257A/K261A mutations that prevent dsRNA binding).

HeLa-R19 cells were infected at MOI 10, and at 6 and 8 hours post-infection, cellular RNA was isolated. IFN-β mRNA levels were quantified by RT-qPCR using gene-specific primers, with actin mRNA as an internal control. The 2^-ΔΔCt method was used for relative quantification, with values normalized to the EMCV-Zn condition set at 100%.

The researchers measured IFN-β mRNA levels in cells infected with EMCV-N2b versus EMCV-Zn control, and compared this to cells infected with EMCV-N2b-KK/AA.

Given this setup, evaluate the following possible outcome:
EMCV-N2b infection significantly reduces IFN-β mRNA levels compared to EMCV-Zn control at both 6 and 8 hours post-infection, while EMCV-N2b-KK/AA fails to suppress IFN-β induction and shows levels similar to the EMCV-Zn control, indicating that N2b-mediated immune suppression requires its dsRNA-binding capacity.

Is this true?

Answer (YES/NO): NO